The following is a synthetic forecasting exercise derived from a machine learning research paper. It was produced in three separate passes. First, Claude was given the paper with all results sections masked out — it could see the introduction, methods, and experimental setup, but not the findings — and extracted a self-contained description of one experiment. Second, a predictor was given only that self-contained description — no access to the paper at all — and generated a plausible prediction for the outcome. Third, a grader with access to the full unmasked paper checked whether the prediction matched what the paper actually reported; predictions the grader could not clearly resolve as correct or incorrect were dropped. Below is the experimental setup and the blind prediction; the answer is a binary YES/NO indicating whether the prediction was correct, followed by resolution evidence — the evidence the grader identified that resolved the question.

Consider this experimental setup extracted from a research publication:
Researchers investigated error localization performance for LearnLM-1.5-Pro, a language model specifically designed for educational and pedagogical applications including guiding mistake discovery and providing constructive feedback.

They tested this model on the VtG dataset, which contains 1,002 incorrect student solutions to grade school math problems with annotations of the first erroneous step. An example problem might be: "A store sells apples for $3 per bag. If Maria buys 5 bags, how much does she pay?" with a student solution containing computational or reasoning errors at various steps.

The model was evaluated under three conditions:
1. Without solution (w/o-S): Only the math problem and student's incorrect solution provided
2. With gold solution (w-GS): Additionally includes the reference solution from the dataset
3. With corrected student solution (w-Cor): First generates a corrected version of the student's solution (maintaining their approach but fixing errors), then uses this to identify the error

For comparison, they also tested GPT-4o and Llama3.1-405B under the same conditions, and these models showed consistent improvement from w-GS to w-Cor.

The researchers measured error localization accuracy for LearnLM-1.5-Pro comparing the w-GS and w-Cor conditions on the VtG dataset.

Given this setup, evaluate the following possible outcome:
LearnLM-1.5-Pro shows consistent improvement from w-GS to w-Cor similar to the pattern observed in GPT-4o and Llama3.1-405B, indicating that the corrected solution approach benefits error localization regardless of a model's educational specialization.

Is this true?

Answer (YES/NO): NO